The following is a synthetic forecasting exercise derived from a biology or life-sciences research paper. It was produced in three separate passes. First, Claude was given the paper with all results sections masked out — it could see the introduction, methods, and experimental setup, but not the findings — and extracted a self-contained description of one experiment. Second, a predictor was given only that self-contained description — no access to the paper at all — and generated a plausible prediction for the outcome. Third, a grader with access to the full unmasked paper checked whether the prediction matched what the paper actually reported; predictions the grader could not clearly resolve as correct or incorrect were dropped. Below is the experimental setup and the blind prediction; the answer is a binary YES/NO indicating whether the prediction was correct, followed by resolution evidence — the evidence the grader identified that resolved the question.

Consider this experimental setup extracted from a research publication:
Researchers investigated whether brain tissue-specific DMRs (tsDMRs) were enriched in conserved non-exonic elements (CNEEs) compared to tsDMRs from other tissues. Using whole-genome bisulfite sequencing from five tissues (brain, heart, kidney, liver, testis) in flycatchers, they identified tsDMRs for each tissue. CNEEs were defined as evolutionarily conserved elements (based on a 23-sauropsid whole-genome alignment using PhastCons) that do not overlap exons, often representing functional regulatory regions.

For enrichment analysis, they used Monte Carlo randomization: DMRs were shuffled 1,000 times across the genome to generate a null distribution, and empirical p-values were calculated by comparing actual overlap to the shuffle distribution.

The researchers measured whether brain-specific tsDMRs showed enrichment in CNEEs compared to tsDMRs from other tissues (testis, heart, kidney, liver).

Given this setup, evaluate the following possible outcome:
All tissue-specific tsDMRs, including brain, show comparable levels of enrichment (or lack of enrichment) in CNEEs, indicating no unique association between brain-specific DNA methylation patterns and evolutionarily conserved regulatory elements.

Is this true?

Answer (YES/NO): NO